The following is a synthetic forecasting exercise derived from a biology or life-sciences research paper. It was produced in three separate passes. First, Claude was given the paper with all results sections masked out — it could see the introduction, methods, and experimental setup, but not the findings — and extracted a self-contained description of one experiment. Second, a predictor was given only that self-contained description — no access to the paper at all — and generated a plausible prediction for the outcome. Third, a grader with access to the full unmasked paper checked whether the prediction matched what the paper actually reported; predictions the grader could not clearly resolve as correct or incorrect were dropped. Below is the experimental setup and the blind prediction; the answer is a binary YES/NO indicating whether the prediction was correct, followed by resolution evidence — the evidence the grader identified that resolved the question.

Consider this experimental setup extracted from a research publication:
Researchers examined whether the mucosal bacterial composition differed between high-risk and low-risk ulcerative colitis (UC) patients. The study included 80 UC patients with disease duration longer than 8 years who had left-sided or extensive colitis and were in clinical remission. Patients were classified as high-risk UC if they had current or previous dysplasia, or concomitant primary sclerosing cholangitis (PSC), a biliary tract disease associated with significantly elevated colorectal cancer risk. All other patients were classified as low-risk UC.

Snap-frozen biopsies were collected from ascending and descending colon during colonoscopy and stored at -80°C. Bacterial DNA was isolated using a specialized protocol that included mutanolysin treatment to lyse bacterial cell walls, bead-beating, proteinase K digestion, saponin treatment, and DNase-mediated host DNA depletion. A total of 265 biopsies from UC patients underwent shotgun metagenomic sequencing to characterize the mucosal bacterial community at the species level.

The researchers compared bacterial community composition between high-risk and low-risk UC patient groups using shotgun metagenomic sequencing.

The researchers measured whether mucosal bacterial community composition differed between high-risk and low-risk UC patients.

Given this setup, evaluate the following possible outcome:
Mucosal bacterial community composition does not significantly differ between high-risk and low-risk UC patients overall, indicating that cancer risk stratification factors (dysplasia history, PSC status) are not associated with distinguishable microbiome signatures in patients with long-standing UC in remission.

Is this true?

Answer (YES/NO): NO